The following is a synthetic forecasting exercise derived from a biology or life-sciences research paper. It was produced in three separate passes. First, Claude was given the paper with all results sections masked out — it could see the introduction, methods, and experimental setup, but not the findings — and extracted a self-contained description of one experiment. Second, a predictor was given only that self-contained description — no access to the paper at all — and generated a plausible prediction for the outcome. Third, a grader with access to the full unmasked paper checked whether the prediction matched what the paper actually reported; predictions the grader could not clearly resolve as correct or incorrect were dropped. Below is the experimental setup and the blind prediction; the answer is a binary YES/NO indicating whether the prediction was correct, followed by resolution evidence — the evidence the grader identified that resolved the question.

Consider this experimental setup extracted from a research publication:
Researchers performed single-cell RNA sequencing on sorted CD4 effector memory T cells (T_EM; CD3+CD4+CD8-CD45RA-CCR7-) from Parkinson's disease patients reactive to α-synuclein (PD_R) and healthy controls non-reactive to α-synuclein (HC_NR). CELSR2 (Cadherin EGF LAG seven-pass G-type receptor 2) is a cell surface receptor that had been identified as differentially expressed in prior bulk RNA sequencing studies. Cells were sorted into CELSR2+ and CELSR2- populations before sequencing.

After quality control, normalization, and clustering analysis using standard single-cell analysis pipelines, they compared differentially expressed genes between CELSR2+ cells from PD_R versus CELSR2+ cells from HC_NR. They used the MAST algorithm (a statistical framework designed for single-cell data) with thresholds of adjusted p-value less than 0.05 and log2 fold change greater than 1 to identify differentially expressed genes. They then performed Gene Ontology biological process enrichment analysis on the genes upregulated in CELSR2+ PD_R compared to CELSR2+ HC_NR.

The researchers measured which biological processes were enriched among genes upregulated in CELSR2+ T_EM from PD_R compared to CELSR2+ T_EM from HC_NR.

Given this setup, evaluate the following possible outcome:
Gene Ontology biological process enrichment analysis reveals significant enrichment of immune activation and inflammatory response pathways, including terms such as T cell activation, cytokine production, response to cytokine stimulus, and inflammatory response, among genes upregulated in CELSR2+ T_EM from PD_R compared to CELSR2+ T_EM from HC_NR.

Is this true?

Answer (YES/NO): NO